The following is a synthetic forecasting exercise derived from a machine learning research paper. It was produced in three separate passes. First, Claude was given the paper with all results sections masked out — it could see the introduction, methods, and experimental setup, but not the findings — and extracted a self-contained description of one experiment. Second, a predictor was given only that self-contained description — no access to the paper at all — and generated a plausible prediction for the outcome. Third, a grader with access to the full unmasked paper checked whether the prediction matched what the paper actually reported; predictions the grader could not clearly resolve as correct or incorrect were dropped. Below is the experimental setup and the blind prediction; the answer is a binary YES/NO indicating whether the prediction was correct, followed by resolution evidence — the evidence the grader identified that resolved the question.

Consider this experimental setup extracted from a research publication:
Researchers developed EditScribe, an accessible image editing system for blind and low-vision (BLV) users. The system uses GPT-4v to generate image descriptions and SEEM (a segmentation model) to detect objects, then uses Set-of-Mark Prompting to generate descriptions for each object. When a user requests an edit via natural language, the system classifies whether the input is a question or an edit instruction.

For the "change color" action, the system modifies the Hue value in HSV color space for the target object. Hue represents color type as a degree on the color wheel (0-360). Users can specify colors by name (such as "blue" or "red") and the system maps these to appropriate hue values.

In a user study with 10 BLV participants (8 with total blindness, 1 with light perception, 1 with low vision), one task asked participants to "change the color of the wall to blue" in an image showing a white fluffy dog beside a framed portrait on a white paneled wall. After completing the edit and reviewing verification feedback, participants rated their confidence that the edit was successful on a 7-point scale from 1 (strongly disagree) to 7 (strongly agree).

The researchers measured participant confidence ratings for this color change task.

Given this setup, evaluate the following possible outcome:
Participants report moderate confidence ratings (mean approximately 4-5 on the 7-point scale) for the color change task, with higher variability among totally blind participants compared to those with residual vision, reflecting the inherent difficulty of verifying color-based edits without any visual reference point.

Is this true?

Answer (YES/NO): NO